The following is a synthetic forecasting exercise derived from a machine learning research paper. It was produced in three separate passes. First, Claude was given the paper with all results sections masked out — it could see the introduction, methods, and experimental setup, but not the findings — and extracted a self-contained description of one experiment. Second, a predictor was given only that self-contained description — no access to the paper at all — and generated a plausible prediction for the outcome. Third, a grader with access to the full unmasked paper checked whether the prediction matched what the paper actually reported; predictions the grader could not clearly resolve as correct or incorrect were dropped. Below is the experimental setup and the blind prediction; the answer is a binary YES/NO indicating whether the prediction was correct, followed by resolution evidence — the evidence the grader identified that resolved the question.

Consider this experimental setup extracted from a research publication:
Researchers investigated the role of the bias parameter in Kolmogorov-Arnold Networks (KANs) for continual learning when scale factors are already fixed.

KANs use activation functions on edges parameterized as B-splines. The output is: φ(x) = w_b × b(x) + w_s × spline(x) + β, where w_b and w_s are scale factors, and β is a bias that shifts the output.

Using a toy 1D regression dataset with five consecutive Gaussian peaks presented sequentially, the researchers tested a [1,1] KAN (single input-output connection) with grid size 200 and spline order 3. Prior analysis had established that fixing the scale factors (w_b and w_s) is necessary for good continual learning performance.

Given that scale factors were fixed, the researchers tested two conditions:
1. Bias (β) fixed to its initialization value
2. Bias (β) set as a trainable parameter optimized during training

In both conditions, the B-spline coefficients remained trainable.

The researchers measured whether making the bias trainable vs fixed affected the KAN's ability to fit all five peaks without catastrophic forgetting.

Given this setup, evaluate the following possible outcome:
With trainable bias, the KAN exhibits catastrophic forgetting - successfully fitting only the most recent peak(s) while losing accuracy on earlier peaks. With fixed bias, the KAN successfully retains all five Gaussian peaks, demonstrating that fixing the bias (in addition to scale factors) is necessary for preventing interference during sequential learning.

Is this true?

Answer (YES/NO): NO